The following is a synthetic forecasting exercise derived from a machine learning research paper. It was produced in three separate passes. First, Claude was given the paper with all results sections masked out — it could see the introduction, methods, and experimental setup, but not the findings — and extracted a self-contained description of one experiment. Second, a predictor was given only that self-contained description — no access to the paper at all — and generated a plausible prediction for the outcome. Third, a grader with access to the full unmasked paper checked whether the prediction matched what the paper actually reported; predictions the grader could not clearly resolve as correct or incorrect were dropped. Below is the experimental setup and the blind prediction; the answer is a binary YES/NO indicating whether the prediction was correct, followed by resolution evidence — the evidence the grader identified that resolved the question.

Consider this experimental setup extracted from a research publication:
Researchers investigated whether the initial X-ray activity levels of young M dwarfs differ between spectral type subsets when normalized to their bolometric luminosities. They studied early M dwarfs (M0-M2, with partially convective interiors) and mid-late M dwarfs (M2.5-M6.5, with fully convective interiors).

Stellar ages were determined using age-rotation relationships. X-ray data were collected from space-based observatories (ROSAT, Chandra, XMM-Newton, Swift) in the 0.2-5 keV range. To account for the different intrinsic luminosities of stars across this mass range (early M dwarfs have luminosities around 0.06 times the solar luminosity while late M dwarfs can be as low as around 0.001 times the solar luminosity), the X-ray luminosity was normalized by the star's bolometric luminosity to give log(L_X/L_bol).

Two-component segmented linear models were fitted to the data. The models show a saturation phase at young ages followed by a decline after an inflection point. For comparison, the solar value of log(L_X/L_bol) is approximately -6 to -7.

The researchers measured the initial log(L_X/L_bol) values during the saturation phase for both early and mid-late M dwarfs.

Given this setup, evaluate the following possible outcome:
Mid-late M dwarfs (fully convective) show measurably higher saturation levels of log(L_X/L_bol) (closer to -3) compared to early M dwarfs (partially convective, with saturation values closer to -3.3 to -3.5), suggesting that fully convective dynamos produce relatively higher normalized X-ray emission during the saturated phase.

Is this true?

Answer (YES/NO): NO